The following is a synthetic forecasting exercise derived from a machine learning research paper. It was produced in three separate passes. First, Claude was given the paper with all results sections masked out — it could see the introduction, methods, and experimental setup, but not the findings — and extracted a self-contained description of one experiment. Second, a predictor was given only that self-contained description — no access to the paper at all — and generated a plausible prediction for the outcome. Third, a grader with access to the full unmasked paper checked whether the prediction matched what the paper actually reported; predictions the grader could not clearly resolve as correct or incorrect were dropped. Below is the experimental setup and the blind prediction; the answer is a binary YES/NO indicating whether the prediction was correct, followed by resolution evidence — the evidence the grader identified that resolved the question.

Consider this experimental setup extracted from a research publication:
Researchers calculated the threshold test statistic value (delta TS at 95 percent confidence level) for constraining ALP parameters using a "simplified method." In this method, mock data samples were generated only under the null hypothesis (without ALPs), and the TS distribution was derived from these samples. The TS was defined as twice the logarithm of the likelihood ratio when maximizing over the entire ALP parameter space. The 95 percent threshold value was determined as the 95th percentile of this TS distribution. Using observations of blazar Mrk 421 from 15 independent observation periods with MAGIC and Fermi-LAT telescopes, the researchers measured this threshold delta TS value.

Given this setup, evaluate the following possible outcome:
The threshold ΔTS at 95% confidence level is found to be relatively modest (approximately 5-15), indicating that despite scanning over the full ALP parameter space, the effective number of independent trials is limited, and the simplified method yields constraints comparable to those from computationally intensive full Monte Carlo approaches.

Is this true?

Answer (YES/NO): YES